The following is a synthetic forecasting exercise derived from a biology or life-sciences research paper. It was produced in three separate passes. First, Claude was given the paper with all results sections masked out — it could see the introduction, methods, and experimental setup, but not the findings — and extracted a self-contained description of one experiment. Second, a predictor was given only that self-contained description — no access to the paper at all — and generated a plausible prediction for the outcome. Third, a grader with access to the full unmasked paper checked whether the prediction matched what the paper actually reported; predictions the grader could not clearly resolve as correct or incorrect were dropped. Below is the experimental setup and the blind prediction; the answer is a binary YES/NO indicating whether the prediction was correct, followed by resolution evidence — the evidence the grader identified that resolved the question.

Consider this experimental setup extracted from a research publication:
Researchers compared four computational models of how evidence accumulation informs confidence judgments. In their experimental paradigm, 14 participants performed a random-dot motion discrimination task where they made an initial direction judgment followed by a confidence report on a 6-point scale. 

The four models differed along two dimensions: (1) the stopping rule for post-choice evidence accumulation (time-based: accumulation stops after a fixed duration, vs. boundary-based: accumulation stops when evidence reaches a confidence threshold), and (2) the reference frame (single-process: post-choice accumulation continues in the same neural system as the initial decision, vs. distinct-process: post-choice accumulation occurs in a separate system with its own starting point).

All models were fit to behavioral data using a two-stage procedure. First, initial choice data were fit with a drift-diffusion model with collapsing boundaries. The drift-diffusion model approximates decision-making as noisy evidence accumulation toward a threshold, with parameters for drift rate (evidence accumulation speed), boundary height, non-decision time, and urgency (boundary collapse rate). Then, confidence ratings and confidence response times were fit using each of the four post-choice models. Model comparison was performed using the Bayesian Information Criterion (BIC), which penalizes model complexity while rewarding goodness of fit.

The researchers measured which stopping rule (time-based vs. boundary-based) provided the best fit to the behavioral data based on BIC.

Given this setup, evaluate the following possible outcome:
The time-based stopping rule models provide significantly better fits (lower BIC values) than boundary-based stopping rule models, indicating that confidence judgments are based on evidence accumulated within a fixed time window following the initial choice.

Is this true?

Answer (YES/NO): NO